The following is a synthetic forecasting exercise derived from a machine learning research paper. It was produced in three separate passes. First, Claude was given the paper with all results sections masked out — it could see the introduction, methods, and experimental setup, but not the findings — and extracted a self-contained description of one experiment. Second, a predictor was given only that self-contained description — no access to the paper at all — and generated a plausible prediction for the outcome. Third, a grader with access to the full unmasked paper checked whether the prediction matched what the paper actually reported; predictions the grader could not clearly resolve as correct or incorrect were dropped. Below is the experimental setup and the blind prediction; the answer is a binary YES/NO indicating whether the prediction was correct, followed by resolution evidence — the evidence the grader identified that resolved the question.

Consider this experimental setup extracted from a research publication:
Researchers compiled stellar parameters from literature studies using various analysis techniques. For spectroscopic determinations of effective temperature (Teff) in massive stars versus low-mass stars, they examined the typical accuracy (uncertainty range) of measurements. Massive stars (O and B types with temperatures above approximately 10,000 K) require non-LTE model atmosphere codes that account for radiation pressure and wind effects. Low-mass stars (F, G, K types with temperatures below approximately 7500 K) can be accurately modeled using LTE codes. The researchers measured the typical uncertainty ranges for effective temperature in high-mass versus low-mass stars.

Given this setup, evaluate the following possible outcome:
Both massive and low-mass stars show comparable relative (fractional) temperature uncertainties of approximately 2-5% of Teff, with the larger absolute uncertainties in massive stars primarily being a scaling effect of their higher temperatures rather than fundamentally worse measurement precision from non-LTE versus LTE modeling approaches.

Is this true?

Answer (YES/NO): NO